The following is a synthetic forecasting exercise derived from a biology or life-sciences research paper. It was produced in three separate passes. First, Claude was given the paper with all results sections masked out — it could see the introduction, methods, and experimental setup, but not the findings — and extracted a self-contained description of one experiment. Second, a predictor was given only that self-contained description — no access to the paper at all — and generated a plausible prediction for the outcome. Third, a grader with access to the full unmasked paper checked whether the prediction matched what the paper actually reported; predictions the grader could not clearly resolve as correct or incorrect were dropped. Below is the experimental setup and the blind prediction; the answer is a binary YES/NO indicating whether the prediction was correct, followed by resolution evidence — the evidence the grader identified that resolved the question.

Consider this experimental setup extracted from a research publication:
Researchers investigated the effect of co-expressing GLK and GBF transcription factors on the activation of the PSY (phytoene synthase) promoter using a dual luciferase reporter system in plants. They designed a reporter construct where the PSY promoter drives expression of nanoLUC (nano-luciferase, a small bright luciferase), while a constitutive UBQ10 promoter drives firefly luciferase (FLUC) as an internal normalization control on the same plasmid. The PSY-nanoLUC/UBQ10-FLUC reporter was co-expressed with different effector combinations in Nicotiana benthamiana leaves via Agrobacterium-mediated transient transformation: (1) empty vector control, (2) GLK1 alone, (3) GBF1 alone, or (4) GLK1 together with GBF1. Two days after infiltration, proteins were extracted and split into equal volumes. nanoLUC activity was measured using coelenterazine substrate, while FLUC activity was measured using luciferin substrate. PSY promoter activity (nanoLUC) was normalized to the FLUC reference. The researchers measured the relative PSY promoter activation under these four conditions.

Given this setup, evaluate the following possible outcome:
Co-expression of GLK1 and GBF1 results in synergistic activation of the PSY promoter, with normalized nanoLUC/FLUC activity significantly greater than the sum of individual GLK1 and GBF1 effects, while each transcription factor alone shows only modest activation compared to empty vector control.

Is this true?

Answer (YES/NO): NO